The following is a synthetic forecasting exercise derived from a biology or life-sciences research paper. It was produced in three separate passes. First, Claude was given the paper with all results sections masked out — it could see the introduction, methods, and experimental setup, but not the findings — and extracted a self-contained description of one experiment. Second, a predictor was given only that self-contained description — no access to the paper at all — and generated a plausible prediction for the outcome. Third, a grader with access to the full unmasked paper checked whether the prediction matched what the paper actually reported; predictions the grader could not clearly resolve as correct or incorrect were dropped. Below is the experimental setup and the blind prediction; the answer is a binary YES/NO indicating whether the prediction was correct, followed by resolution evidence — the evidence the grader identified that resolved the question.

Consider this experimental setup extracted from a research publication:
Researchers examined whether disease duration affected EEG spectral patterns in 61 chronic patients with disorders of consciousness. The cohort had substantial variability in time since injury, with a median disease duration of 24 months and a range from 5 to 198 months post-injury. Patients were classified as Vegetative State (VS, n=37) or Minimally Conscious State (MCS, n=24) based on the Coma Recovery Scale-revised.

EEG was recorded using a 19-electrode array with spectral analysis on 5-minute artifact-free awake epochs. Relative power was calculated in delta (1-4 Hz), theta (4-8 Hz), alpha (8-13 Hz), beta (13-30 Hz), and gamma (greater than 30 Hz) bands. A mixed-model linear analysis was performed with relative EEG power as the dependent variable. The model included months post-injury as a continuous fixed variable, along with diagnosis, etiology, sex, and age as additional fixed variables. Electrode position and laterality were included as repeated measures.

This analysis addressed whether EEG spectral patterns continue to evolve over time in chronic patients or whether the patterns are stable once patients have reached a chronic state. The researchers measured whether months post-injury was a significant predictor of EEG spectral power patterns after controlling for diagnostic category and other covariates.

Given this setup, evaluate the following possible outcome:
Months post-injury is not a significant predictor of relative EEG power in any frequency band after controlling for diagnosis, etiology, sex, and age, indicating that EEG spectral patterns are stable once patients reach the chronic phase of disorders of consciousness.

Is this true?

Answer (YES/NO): NO